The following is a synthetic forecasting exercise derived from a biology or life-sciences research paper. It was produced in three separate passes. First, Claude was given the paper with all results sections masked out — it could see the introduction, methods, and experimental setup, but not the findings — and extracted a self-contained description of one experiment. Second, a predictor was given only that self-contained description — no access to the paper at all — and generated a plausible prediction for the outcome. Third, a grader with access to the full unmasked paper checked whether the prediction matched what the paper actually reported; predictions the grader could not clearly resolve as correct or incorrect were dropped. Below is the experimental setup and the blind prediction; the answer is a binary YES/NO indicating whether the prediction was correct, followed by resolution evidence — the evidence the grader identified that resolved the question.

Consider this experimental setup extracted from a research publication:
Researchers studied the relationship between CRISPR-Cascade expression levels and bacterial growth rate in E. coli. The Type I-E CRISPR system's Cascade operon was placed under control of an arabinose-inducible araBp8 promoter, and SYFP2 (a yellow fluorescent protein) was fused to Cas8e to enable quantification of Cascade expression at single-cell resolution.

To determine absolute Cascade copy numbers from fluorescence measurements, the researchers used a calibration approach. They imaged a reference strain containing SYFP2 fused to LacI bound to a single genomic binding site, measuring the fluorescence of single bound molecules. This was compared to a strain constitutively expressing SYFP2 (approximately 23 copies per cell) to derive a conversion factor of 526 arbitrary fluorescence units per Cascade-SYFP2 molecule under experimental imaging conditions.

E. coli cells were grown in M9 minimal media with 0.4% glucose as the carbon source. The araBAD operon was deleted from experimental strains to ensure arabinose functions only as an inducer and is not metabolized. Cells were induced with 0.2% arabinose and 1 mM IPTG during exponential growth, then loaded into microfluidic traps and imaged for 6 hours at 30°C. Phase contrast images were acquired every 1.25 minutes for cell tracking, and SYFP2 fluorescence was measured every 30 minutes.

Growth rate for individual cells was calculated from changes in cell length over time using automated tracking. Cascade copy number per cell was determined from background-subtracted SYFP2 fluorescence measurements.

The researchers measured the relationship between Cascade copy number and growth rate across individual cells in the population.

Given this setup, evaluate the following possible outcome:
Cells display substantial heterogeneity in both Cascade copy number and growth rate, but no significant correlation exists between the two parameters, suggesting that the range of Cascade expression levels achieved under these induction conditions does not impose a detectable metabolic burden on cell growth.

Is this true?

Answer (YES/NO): NO